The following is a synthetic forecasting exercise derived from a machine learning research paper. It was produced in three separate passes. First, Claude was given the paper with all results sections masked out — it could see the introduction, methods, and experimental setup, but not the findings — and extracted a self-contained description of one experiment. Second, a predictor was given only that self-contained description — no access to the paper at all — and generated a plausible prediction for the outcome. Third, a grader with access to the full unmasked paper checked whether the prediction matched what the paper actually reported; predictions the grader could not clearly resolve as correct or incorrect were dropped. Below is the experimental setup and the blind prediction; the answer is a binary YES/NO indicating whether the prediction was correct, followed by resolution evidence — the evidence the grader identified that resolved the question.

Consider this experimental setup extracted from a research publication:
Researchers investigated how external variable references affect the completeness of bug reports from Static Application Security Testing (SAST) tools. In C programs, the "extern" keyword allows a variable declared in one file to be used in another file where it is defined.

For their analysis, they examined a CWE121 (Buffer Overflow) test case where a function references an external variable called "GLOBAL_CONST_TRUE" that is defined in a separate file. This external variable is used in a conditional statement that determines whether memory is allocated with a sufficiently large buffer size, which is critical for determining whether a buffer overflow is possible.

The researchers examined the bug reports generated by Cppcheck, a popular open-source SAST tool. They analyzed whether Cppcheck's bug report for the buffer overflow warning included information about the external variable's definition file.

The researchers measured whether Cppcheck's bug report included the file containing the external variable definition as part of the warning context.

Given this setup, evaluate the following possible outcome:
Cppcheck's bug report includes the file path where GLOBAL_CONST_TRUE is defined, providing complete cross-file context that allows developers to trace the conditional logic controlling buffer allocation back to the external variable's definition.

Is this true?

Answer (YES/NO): NO